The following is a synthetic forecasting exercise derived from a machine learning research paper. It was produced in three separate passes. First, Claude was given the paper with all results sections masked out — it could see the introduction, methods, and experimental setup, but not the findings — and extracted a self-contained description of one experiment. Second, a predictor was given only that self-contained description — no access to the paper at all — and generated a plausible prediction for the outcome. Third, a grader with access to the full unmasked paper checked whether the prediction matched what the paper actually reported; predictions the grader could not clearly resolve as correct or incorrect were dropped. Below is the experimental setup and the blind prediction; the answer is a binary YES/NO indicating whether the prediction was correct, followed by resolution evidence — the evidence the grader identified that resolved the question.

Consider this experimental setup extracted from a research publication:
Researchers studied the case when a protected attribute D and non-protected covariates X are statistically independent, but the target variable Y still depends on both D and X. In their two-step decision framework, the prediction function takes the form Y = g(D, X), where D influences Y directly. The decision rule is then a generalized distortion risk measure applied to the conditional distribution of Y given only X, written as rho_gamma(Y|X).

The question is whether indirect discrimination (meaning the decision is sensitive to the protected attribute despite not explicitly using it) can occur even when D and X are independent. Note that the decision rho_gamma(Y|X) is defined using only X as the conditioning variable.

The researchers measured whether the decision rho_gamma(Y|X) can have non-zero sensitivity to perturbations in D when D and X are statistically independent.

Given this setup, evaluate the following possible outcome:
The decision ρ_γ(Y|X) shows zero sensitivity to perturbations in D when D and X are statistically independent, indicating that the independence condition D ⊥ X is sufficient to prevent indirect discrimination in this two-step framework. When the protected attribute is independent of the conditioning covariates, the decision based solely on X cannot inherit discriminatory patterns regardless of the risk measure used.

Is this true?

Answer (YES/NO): NO